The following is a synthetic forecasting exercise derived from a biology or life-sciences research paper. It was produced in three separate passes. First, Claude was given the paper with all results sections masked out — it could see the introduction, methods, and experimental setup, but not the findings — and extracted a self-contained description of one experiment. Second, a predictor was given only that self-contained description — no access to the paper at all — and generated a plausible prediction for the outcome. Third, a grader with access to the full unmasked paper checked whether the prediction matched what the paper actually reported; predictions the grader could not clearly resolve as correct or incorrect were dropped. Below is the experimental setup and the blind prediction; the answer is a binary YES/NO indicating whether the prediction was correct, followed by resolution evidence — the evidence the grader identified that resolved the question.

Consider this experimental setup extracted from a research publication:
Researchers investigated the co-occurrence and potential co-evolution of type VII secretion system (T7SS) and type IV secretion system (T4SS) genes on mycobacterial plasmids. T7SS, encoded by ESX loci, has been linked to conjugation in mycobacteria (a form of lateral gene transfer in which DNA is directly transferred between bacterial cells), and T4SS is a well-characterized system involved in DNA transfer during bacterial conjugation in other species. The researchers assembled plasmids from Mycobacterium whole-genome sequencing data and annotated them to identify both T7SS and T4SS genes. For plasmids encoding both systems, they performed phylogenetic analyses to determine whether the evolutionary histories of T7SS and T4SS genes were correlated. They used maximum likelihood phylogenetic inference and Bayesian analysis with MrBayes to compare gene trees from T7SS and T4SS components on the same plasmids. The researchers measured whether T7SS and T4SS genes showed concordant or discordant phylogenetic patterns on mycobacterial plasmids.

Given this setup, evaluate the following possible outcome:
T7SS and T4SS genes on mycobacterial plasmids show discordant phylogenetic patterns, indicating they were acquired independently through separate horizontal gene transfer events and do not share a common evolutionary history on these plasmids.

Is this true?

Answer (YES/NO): NO